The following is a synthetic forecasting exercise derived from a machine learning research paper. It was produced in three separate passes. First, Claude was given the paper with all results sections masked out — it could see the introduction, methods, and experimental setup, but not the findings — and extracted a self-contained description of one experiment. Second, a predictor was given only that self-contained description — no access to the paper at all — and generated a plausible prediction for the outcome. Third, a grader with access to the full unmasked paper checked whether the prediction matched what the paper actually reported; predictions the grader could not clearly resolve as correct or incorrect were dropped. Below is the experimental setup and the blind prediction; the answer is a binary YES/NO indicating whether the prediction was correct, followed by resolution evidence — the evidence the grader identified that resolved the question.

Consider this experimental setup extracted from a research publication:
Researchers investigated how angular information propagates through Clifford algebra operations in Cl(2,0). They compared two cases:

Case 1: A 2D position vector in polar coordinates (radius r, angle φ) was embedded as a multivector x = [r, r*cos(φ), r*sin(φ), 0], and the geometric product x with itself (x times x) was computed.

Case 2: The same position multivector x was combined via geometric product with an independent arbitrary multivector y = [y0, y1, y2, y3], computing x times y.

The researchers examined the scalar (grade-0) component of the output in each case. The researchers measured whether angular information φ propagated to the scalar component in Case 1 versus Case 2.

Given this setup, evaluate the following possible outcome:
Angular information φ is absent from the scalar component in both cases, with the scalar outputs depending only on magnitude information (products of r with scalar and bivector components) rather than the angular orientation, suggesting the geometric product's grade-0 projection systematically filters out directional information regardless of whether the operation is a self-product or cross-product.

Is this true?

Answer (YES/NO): NO